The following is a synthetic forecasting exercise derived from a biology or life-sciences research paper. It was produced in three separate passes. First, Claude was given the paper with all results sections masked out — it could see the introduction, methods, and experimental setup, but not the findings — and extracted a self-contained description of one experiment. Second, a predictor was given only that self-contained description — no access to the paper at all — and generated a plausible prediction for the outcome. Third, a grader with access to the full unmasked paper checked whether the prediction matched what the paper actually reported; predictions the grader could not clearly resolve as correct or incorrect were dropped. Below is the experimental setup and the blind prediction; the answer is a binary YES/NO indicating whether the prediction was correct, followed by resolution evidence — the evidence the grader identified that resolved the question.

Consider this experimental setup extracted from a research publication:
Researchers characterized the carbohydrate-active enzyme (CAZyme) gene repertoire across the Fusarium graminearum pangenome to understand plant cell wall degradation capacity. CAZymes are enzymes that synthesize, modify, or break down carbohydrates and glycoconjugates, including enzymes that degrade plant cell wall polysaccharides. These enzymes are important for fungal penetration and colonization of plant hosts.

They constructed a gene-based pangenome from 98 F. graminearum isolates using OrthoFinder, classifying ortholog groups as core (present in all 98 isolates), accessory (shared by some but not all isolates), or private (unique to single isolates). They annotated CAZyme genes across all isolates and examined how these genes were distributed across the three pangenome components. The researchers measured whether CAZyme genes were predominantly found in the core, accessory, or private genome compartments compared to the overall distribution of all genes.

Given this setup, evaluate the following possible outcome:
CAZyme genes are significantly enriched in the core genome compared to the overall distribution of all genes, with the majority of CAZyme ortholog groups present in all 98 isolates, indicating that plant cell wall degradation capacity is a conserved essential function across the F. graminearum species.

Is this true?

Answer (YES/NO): YES